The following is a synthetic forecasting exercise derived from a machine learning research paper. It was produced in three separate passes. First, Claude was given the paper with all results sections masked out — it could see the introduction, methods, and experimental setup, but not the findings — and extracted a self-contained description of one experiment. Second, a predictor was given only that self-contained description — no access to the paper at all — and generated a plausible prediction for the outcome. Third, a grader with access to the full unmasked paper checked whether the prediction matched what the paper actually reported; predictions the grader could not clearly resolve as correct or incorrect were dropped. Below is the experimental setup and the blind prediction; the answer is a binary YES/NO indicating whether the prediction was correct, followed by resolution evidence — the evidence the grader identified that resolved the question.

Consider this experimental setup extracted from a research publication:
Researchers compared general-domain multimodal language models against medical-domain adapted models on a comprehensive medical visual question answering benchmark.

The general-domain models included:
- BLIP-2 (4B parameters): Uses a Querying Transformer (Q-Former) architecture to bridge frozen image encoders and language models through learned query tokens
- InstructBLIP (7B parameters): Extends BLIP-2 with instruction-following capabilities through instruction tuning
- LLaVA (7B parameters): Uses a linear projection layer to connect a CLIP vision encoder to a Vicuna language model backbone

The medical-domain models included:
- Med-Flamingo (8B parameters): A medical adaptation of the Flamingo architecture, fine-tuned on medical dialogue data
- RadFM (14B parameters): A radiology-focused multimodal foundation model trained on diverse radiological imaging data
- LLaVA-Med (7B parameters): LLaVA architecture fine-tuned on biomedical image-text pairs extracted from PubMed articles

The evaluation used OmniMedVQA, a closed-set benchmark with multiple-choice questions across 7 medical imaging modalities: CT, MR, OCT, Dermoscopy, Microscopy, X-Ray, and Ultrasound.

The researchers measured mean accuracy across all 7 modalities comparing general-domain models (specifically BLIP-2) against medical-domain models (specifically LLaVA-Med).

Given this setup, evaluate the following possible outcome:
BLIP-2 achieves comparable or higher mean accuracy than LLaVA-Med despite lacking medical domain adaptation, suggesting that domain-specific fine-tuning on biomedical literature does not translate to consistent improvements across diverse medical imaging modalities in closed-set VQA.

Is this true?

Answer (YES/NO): YES